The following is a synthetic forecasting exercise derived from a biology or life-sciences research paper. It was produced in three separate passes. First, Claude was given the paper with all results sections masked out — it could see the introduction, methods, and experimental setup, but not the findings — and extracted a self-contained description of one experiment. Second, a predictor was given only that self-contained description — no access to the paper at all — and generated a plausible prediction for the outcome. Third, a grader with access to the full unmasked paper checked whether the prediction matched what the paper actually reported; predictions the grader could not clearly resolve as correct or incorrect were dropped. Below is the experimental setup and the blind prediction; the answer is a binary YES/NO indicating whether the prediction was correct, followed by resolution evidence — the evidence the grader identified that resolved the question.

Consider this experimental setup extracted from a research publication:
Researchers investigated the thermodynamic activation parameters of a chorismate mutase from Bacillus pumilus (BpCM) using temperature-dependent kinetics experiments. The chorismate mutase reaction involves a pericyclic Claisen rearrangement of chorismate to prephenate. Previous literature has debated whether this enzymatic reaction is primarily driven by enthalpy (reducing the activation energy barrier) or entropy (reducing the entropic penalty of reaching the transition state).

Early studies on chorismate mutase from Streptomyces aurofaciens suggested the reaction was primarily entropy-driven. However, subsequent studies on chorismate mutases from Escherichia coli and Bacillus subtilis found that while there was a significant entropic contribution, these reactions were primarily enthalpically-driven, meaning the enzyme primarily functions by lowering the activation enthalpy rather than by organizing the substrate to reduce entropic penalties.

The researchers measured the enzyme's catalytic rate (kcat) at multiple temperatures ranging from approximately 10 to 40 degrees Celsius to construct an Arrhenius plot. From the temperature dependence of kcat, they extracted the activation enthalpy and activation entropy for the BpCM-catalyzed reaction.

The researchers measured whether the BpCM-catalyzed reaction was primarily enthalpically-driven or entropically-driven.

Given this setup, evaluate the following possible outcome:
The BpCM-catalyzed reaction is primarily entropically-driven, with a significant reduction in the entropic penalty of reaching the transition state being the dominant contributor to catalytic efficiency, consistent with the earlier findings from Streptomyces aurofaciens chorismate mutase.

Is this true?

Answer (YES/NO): NO